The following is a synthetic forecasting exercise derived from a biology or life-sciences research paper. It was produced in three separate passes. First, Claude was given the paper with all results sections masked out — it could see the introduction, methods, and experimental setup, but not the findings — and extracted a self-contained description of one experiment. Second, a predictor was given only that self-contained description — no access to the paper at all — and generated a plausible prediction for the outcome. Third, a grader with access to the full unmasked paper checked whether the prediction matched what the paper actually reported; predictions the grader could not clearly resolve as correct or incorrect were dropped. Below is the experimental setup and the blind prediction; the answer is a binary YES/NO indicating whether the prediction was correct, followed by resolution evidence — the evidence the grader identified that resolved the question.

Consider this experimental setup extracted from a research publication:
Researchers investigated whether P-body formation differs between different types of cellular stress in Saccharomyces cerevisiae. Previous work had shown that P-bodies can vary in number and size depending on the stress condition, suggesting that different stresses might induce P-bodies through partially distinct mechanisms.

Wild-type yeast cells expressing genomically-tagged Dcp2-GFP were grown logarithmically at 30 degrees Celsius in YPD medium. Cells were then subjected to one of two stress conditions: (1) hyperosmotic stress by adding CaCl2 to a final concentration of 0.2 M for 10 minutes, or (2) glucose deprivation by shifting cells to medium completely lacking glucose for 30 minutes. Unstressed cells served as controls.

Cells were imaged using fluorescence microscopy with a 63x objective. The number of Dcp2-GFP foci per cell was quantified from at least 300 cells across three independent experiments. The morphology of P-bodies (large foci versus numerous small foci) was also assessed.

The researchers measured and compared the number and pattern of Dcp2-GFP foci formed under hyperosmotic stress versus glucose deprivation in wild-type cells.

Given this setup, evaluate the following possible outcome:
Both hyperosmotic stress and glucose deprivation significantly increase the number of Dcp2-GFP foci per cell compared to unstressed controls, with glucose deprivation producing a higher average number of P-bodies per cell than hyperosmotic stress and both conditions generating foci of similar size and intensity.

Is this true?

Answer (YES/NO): NO